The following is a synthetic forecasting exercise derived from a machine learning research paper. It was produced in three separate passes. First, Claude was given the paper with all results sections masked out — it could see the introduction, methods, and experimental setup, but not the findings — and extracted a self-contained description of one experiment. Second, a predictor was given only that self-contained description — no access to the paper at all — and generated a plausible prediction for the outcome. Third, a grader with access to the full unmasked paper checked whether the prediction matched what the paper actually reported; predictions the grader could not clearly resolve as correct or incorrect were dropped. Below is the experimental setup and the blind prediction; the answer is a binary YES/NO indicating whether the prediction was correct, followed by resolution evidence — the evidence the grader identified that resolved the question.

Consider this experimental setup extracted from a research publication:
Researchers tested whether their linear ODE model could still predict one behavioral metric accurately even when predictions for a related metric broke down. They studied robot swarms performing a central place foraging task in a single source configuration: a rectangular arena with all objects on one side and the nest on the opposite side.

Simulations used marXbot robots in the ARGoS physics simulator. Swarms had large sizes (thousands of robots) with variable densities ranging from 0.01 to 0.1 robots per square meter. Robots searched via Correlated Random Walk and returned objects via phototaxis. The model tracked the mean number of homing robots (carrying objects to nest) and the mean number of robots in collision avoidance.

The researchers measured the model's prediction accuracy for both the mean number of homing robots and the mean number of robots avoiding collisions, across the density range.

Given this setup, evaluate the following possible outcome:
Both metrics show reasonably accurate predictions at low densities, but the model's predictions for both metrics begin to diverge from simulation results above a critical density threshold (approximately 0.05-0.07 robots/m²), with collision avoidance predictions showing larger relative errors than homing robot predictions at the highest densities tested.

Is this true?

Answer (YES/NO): NO